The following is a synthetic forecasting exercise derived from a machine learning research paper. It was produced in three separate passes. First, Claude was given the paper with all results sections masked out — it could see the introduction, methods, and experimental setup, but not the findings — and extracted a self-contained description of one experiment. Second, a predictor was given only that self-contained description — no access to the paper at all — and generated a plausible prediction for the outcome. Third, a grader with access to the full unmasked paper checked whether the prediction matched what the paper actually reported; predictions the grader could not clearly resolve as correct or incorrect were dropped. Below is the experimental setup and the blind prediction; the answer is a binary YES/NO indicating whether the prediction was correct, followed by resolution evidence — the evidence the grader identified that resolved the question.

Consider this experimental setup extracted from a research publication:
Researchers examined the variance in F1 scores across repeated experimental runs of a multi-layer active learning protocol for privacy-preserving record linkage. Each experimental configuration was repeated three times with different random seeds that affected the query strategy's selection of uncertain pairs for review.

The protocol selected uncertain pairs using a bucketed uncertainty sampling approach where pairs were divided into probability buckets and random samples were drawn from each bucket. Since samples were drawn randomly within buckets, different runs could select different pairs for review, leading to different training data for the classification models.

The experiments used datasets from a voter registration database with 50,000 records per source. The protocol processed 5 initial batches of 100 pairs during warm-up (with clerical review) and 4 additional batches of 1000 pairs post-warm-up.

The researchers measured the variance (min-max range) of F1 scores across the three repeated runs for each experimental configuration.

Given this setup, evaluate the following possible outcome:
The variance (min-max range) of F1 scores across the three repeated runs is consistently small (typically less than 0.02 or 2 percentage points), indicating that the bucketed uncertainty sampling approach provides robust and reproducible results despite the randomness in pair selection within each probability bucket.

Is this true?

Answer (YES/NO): NO